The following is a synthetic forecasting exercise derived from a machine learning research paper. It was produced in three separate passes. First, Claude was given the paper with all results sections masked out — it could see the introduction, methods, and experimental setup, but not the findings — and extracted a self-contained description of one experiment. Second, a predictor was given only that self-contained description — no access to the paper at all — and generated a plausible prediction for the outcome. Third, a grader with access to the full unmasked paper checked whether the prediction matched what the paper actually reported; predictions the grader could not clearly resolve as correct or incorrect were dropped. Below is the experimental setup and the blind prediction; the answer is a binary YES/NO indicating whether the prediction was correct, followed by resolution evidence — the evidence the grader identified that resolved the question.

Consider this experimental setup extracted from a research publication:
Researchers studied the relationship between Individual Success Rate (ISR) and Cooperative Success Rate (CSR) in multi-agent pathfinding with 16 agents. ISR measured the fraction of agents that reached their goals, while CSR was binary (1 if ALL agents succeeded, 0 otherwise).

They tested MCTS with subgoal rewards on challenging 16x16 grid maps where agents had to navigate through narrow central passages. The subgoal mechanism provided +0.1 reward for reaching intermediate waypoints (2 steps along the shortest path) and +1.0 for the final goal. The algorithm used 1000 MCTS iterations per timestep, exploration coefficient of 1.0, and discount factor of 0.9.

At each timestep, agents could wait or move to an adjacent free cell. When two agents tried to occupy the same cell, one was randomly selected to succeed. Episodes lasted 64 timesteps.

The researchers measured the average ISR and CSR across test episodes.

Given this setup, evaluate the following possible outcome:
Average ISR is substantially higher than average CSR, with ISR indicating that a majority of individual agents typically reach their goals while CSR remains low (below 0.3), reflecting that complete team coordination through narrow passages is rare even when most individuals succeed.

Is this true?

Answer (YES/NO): YES